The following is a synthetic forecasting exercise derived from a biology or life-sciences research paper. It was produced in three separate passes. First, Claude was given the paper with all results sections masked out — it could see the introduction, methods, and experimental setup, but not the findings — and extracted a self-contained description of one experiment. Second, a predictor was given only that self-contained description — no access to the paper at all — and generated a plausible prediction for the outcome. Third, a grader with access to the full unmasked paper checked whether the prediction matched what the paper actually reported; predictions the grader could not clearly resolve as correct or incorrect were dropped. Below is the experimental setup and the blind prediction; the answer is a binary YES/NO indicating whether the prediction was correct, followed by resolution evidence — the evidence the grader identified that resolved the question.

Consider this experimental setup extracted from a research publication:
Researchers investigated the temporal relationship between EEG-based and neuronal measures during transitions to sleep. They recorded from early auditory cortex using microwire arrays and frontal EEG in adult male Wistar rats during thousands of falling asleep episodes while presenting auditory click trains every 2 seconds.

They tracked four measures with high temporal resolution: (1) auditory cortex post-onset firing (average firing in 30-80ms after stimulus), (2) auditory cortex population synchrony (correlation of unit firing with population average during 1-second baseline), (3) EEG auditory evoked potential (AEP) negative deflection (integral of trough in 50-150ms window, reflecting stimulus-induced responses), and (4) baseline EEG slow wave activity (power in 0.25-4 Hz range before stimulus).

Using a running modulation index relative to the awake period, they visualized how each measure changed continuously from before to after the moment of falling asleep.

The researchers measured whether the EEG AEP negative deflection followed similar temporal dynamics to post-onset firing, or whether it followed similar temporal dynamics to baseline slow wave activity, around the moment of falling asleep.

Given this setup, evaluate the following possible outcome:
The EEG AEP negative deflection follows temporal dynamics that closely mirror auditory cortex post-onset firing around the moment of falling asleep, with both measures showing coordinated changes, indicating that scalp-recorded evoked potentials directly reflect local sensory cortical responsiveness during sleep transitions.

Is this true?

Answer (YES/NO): YES